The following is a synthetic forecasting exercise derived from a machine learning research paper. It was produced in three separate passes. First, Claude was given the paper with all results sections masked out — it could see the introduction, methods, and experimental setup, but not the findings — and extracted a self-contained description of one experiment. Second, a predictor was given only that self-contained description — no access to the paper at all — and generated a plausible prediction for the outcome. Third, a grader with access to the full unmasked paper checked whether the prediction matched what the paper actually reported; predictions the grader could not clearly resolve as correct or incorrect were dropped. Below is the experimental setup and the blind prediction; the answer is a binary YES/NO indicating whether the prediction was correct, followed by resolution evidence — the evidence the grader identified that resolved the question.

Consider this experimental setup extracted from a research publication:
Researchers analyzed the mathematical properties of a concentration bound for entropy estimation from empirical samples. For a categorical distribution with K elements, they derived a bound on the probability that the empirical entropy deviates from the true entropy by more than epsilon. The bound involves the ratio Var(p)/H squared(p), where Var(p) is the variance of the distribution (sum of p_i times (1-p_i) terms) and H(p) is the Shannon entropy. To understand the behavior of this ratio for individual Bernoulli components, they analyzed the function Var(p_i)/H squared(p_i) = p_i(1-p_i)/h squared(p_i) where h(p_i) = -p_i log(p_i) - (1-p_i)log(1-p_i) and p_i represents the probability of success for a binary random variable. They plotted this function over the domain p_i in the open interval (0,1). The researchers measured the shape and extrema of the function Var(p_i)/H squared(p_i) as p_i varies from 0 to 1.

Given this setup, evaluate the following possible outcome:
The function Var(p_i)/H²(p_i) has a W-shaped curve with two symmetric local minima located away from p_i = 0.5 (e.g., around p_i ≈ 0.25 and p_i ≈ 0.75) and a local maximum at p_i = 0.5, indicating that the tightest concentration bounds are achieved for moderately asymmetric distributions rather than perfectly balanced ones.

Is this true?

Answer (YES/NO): NO